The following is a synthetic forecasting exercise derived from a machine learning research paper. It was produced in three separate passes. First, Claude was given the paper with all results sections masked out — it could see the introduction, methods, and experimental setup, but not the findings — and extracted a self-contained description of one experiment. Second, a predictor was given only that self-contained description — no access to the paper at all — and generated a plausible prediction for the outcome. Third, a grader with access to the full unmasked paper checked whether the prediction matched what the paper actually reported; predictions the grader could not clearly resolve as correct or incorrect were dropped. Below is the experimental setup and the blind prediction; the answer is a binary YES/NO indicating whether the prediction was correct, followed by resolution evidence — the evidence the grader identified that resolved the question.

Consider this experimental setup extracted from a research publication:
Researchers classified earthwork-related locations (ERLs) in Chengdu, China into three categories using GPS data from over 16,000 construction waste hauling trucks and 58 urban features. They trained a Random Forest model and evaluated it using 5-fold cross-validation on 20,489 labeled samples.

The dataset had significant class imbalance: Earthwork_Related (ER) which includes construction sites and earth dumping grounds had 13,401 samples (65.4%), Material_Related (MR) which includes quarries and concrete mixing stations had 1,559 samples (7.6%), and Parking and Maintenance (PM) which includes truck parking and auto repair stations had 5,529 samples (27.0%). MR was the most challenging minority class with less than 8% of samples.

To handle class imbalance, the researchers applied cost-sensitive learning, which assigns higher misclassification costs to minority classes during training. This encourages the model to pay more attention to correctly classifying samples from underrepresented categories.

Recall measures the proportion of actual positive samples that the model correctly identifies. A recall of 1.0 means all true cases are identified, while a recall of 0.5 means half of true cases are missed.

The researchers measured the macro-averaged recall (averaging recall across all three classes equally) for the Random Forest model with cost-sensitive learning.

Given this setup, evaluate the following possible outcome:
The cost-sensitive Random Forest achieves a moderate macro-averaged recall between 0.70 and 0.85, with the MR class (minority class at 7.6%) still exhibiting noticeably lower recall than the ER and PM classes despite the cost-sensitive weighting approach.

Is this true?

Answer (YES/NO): NO